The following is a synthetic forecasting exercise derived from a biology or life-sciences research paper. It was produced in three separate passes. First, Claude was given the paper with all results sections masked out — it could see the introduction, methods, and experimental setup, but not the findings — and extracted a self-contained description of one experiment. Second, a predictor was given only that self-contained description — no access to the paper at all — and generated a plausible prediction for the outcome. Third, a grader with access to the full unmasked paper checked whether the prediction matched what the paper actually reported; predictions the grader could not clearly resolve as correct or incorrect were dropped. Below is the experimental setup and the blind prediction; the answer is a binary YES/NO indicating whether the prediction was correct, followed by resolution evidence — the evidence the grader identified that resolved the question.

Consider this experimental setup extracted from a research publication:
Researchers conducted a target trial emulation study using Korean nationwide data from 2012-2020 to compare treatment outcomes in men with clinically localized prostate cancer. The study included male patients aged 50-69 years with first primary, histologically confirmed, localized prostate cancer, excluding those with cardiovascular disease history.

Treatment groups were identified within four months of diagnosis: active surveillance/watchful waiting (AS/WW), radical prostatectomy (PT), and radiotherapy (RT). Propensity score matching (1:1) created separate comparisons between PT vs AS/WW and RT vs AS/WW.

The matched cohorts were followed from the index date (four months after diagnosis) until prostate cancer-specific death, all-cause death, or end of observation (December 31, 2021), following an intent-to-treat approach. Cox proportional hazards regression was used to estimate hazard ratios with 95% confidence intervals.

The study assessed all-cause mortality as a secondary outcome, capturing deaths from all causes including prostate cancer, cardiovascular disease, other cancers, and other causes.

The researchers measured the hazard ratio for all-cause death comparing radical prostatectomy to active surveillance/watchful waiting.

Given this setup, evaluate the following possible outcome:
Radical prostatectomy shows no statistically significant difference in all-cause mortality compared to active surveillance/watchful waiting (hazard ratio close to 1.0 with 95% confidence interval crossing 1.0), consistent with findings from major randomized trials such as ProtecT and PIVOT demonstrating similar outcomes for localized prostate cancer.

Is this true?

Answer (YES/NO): YES